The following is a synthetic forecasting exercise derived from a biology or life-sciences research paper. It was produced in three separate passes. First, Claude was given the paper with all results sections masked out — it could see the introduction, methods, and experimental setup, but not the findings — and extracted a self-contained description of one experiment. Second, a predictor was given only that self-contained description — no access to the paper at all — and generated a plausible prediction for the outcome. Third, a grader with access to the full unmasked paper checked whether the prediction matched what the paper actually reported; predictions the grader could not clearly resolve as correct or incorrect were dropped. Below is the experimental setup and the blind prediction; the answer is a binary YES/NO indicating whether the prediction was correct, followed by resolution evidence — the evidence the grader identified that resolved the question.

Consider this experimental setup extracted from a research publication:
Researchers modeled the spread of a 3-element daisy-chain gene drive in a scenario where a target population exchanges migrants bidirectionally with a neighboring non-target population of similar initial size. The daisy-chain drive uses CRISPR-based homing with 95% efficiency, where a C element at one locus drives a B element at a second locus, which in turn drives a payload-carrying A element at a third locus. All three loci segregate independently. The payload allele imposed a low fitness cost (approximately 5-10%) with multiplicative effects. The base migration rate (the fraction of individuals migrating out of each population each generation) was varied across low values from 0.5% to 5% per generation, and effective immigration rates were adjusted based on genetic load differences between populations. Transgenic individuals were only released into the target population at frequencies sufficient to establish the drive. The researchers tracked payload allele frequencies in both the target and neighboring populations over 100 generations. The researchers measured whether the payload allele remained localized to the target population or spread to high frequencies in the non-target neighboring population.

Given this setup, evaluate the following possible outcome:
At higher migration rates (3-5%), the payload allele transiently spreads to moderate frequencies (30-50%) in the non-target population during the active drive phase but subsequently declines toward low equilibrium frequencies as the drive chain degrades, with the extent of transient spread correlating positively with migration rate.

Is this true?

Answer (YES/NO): NO